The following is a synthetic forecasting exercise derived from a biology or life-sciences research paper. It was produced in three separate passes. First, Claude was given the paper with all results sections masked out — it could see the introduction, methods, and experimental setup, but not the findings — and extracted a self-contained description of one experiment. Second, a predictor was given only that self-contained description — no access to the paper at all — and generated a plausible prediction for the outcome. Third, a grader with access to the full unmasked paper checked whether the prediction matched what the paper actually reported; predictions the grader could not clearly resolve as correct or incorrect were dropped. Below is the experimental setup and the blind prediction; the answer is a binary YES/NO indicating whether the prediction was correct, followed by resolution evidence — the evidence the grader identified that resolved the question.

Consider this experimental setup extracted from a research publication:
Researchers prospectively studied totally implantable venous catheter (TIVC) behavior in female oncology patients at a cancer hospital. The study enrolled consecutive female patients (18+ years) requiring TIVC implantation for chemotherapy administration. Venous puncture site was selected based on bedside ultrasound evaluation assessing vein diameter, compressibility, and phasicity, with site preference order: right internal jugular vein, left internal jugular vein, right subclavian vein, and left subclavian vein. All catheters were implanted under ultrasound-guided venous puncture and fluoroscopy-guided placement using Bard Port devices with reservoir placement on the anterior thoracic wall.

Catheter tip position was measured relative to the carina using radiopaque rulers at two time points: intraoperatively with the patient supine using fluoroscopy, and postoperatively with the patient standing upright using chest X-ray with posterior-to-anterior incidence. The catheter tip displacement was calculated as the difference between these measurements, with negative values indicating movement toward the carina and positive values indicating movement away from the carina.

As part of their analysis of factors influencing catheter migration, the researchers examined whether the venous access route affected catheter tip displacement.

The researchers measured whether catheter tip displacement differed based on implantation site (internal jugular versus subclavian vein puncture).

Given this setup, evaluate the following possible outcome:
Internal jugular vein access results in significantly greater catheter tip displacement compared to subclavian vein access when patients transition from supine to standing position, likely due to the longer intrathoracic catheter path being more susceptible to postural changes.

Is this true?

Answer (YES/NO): NO